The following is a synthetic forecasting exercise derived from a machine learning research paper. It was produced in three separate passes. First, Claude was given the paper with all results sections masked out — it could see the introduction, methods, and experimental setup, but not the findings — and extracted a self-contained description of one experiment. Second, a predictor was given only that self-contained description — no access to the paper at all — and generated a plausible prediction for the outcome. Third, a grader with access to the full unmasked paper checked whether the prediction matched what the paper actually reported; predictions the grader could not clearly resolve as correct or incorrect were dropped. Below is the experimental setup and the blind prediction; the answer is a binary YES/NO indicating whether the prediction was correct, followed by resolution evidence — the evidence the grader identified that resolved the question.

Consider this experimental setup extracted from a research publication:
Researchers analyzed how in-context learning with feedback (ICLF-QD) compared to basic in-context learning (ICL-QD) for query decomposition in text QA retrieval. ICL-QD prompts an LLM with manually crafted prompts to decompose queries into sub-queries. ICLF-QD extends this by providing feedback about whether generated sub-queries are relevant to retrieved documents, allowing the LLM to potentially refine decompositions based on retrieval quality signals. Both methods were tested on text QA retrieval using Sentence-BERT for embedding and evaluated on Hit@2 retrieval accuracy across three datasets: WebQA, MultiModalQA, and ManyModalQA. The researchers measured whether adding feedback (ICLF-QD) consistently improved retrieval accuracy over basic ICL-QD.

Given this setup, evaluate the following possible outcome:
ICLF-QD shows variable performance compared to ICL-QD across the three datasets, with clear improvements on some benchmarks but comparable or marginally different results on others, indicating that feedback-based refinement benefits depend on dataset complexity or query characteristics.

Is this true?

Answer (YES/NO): NO